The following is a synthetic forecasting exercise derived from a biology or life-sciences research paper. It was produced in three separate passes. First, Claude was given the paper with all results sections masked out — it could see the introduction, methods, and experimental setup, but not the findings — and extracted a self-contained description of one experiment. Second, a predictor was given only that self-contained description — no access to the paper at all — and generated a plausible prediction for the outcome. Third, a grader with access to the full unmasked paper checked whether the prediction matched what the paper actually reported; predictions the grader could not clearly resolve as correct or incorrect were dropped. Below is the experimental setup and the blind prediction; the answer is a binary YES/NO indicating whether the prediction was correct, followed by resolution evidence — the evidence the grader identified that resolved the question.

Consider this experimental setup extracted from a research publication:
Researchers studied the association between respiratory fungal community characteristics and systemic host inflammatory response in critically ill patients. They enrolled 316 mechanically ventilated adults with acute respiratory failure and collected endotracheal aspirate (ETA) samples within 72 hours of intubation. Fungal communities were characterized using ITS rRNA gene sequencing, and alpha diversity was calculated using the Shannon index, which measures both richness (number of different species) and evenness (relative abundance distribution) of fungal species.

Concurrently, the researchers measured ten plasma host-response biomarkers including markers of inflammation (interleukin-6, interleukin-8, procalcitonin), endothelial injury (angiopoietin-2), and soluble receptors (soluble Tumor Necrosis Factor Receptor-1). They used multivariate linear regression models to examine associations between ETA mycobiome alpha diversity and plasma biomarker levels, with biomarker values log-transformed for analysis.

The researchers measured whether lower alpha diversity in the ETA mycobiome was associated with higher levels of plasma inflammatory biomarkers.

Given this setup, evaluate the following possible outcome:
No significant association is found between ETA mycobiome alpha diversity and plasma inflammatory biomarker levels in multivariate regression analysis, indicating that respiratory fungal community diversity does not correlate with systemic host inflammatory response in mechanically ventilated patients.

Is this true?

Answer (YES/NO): NO